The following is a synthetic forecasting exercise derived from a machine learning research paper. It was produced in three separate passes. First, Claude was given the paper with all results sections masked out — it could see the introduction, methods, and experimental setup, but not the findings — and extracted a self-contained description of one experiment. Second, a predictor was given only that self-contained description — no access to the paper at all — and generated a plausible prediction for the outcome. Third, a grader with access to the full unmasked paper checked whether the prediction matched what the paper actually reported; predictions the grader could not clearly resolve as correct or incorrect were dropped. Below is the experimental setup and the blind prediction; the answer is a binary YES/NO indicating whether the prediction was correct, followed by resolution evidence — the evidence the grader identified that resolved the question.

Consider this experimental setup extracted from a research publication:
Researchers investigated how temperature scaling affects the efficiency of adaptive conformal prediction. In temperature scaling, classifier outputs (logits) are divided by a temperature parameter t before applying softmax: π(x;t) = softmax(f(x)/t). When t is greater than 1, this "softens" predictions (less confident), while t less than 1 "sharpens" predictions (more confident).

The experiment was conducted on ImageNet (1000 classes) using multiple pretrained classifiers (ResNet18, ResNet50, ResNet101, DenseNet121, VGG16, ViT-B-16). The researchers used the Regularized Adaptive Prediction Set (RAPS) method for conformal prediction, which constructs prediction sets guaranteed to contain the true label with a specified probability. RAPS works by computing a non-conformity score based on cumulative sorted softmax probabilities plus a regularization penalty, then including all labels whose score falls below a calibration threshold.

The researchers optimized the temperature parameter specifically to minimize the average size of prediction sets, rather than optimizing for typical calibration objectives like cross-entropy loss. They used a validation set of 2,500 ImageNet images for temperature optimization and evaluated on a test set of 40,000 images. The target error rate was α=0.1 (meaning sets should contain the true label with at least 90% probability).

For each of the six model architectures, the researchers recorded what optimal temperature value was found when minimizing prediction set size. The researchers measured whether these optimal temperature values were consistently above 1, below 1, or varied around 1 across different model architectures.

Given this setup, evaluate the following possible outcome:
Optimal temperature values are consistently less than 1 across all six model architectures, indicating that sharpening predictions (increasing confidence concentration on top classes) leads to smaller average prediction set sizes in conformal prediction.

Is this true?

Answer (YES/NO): YES